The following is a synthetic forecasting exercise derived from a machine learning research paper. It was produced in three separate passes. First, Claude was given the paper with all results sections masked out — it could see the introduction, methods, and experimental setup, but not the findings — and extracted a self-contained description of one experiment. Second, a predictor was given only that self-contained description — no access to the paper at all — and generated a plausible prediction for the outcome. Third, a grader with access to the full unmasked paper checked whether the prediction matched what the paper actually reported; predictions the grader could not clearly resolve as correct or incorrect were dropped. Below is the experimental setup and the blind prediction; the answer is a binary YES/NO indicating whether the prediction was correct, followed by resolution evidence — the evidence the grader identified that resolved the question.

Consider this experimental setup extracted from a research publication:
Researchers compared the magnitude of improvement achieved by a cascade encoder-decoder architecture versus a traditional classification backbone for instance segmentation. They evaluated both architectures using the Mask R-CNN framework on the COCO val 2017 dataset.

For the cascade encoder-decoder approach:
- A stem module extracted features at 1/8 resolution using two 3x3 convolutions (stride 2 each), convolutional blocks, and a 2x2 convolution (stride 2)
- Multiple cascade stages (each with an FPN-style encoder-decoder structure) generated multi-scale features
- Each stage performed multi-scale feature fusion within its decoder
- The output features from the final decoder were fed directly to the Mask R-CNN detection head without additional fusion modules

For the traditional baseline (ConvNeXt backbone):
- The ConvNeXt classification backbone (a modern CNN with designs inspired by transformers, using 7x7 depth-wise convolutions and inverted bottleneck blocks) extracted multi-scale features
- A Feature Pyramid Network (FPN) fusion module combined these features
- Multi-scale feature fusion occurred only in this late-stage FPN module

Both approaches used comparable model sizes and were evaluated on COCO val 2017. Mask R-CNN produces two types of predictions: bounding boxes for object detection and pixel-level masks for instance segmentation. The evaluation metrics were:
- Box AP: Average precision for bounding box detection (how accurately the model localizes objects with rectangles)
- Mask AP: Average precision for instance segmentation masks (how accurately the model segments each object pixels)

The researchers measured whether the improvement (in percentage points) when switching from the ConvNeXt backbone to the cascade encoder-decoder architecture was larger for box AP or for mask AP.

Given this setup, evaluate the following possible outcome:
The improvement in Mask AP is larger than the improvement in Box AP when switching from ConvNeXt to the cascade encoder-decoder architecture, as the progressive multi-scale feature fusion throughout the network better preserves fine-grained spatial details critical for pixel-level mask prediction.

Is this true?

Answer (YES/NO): NO